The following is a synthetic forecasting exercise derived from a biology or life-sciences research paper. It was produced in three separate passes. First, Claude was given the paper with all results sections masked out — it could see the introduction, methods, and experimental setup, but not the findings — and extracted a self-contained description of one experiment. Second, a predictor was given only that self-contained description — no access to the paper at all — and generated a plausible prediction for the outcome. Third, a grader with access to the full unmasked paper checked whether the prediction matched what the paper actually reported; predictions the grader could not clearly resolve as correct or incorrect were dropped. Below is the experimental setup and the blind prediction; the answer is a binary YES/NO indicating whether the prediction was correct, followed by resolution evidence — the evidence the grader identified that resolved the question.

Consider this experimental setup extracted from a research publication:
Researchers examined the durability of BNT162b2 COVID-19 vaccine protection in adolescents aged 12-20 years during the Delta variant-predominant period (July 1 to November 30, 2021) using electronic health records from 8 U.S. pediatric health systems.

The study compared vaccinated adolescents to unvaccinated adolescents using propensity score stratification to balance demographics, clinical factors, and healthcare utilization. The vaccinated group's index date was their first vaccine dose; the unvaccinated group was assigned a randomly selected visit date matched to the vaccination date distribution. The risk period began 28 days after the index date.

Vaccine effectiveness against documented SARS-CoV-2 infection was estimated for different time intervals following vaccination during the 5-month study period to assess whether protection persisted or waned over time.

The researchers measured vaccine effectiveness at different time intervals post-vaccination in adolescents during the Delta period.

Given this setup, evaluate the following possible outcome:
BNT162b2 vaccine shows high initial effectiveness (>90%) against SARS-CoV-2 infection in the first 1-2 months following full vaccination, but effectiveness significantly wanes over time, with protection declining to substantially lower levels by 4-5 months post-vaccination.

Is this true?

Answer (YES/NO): NO